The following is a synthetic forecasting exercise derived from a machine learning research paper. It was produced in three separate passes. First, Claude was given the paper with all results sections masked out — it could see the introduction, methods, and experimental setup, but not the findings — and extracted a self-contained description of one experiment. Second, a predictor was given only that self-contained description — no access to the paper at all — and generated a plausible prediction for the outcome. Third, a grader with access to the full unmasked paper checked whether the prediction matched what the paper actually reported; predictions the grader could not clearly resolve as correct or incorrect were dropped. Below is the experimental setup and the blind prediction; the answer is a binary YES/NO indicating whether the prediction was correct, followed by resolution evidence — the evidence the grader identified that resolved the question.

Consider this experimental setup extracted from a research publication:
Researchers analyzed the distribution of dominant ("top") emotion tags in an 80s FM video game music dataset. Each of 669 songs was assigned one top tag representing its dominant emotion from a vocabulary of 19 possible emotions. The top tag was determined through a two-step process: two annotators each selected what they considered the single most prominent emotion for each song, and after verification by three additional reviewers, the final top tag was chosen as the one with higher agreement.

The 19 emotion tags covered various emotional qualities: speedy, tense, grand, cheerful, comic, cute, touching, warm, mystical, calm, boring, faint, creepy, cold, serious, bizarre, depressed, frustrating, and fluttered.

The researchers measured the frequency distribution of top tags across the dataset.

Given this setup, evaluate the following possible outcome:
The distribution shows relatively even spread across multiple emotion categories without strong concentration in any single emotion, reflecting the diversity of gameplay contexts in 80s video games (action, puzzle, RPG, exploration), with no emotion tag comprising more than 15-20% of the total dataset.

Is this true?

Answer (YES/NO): NO